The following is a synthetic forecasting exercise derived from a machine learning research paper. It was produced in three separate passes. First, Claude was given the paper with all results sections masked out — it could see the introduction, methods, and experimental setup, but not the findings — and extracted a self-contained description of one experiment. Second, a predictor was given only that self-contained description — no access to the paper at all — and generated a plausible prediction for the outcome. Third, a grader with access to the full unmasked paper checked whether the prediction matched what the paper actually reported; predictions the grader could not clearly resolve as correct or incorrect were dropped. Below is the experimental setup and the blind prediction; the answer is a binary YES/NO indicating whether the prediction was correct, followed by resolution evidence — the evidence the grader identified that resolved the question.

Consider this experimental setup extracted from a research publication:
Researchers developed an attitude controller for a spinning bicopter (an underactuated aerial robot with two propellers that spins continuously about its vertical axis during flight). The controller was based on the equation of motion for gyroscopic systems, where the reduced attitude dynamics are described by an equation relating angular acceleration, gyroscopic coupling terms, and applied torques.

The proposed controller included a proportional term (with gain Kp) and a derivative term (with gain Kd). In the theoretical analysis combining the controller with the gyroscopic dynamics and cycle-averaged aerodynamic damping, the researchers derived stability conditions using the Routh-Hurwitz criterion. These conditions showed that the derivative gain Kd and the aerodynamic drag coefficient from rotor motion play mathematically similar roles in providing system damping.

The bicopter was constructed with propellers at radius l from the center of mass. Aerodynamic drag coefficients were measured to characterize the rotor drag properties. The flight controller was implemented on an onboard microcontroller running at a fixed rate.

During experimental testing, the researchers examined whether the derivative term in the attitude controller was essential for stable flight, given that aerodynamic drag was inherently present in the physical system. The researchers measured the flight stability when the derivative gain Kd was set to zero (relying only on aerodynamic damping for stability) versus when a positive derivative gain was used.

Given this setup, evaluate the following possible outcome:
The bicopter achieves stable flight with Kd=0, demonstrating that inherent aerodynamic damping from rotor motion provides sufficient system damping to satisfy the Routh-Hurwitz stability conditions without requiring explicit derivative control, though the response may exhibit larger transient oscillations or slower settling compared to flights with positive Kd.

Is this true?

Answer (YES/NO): YES